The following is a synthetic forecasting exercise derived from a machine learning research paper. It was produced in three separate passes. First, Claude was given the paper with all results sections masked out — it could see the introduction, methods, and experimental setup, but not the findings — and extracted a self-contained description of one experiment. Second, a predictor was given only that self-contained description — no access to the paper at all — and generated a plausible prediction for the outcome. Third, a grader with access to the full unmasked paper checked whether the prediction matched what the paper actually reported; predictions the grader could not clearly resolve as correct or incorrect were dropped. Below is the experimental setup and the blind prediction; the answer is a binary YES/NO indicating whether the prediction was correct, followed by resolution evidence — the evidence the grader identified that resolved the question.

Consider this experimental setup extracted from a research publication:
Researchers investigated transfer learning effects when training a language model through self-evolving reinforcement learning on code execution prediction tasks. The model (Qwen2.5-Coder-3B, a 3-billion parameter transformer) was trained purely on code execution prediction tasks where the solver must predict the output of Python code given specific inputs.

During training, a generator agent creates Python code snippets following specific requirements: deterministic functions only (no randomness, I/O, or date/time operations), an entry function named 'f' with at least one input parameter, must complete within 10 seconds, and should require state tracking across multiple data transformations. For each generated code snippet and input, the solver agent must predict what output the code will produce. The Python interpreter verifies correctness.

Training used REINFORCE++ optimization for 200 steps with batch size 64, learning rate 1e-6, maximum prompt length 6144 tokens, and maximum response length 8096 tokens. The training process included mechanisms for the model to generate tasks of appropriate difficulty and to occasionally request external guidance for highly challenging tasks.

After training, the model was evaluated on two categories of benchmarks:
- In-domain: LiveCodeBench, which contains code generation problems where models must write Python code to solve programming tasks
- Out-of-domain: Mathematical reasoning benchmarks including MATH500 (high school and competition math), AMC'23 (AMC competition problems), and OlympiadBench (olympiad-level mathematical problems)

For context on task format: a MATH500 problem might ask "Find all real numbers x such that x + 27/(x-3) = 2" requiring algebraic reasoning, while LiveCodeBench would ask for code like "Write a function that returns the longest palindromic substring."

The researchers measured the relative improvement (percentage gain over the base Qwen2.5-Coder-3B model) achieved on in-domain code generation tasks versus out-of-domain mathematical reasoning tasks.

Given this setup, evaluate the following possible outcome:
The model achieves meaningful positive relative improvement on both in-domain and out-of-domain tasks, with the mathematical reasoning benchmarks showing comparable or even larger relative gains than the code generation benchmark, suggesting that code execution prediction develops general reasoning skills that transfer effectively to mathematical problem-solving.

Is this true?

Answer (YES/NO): YES